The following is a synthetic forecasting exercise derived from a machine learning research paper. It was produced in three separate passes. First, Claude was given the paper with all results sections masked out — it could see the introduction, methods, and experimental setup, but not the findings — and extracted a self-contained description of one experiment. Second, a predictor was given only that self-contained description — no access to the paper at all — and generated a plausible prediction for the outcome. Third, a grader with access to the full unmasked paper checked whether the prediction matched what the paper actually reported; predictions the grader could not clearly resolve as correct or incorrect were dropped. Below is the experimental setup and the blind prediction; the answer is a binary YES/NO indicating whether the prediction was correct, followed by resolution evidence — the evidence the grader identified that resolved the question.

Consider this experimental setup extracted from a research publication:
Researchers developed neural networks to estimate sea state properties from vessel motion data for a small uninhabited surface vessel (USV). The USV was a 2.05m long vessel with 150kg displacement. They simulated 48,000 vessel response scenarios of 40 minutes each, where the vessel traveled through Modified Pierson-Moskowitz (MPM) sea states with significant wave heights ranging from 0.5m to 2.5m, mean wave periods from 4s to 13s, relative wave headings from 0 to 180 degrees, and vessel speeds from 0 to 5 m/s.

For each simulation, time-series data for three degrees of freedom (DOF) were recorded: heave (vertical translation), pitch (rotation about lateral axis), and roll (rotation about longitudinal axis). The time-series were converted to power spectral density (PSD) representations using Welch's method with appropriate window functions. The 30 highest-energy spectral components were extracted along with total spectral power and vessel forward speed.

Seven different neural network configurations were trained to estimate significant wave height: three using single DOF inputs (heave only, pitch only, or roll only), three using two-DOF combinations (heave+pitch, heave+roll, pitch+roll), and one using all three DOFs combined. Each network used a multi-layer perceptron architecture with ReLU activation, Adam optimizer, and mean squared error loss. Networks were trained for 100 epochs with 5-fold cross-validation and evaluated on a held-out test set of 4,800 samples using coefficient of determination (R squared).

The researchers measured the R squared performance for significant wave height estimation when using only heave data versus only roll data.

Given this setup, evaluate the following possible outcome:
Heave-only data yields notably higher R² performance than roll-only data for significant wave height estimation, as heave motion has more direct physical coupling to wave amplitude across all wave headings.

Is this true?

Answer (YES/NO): YES